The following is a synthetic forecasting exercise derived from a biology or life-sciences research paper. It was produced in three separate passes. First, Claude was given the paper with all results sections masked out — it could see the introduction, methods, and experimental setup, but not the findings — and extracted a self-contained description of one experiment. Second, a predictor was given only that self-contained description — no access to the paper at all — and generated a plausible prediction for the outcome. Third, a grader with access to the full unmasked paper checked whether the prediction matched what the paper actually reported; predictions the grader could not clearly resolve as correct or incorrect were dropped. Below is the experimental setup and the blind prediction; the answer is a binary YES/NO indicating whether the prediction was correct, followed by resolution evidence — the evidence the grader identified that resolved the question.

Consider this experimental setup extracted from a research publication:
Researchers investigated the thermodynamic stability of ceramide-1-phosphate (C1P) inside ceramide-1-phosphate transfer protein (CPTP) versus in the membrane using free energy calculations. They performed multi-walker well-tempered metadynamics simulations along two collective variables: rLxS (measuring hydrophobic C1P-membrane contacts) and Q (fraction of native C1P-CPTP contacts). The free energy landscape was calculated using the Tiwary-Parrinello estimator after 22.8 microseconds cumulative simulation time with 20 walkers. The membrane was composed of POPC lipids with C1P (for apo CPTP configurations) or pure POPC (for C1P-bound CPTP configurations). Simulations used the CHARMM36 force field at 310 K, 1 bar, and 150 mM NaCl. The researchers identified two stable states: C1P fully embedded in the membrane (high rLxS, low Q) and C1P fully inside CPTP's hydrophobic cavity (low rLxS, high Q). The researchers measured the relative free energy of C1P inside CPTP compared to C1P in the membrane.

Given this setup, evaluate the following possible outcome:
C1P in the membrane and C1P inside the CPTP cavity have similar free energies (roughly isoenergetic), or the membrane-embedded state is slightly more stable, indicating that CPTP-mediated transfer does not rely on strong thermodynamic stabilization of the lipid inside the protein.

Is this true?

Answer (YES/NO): YES